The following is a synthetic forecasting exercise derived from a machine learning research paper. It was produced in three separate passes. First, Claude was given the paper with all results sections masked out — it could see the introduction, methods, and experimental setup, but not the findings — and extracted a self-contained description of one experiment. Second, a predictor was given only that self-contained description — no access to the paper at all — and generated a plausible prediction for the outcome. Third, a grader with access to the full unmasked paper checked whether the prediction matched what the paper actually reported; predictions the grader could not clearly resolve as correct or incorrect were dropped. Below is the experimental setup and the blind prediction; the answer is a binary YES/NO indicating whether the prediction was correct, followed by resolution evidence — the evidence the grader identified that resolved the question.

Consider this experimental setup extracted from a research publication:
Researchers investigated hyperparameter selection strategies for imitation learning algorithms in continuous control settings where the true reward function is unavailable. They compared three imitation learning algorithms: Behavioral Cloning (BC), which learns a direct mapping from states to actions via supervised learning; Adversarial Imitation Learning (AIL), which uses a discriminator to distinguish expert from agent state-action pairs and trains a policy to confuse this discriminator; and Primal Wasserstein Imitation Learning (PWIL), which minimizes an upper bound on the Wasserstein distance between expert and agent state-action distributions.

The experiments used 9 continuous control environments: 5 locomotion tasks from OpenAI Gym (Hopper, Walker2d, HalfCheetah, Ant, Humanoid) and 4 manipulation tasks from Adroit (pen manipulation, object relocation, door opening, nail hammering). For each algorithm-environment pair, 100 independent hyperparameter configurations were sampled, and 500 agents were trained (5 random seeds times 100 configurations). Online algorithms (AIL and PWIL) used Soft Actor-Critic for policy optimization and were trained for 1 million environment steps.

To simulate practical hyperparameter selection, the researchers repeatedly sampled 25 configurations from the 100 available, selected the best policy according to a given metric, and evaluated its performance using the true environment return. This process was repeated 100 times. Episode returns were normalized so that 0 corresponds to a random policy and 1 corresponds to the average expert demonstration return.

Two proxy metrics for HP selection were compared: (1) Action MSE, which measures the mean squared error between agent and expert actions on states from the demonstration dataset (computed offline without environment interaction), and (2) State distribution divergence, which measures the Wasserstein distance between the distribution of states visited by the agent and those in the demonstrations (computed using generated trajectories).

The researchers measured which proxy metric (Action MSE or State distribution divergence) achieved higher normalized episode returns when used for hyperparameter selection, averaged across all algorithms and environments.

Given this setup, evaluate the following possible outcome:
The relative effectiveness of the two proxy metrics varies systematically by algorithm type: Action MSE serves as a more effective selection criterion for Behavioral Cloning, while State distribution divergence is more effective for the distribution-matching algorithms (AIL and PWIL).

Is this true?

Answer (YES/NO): NO